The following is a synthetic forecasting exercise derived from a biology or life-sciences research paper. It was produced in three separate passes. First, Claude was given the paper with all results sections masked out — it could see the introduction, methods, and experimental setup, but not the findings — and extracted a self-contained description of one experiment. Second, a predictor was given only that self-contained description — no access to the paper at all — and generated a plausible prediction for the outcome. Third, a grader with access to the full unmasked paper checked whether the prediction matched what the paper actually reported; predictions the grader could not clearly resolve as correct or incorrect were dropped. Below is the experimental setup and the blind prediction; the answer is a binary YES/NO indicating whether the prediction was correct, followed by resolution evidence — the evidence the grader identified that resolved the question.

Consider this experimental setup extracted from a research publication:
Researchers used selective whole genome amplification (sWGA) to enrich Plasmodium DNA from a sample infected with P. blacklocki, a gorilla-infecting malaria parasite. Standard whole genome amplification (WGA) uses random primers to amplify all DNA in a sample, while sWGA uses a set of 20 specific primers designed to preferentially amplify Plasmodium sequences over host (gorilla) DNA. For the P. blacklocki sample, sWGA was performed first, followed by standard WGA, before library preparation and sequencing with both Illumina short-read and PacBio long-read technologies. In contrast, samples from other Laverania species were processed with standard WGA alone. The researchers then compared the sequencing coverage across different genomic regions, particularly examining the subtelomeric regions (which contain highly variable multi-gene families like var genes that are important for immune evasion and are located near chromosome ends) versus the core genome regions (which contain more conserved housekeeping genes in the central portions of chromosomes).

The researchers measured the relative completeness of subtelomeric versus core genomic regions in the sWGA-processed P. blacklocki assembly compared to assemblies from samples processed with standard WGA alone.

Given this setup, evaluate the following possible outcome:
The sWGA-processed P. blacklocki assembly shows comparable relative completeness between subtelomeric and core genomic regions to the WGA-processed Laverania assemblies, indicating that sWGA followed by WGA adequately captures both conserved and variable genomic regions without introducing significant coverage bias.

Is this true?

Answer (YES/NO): NO